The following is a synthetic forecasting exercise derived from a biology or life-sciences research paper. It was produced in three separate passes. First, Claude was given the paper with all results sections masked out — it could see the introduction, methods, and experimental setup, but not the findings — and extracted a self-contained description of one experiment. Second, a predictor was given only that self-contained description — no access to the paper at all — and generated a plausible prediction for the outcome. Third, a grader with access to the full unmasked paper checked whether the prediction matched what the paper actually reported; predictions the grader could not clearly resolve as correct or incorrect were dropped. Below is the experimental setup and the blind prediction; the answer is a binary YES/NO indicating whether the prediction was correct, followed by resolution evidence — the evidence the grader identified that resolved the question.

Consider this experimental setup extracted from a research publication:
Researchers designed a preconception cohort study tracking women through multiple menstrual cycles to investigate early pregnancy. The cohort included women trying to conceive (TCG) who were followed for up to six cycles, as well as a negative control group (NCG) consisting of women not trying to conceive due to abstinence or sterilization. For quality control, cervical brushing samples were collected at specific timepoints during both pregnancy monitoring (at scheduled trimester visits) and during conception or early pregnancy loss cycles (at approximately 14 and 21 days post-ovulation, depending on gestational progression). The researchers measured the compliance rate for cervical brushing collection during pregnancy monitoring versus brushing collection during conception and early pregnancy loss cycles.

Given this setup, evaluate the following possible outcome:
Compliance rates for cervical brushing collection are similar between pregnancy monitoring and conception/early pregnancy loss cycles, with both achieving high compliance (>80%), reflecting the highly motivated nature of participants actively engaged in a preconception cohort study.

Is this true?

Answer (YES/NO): NO